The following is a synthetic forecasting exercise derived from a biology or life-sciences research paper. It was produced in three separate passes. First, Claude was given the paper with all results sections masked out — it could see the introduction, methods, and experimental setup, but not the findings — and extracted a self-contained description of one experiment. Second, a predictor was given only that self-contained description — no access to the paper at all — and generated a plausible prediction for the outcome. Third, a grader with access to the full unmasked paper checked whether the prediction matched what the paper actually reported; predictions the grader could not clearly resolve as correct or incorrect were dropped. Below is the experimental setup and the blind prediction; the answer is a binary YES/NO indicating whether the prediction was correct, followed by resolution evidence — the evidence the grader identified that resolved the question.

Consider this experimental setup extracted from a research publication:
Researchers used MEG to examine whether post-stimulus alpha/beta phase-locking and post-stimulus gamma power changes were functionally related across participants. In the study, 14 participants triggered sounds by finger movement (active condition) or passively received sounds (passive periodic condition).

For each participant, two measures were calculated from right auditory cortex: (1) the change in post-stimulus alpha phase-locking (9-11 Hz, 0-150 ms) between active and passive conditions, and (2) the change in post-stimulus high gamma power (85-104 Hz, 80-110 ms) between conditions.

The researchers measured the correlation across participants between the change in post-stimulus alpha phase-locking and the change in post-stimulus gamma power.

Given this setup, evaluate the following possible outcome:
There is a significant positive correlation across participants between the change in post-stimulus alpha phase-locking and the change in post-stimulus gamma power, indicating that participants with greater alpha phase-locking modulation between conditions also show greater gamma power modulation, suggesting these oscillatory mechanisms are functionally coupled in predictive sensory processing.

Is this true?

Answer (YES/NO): YES